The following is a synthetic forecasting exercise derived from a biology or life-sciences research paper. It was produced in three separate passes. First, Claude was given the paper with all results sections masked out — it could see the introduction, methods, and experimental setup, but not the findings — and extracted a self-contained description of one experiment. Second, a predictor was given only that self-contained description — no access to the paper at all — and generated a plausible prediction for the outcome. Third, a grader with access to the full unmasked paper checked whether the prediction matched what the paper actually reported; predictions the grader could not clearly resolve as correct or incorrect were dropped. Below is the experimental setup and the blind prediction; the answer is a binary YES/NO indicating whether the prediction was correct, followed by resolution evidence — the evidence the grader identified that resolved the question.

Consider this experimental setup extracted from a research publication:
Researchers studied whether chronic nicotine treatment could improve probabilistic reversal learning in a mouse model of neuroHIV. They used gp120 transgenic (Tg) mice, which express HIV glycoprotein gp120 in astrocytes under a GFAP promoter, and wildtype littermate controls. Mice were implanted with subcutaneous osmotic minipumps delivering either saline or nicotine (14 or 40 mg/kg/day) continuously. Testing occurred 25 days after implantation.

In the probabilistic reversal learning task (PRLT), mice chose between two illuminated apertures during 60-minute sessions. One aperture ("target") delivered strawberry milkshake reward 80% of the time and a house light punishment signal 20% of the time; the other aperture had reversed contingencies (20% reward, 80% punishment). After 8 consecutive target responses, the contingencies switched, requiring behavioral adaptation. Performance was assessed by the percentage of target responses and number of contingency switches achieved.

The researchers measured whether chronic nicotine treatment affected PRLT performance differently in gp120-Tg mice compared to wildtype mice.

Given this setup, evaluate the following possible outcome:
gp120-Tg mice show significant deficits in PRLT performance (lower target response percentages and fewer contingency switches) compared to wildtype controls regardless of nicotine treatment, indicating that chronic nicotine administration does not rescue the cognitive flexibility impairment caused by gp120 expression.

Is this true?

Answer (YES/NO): NO